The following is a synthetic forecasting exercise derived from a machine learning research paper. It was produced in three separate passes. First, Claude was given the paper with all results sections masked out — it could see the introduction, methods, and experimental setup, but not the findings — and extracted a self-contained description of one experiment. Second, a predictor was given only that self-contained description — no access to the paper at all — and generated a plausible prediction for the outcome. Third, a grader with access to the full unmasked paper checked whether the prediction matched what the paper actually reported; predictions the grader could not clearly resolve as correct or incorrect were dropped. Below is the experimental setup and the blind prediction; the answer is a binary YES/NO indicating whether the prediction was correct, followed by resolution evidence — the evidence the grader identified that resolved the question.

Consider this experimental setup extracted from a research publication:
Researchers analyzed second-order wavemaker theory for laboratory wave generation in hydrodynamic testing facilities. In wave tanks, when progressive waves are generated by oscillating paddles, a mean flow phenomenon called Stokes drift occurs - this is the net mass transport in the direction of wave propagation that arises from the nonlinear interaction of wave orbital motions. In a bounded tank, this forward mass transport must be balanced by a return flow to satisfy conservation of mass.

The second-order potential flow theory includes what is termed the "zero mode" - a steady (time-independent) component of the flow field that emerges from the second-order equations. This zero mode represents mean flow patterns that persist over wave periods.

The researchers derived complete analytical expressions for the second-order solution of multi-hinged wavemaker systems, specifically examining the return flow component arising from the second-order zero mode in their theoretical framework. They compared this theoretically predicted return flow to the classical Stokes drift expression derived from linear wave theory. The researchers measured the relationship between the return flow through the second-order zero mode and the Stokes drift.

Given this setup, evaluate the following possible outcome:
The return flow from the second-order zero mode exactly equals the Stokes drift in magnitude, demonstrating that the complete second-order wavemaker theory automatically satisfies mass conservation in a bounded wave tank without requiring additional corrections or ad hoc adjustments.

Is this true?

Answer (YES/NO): YES